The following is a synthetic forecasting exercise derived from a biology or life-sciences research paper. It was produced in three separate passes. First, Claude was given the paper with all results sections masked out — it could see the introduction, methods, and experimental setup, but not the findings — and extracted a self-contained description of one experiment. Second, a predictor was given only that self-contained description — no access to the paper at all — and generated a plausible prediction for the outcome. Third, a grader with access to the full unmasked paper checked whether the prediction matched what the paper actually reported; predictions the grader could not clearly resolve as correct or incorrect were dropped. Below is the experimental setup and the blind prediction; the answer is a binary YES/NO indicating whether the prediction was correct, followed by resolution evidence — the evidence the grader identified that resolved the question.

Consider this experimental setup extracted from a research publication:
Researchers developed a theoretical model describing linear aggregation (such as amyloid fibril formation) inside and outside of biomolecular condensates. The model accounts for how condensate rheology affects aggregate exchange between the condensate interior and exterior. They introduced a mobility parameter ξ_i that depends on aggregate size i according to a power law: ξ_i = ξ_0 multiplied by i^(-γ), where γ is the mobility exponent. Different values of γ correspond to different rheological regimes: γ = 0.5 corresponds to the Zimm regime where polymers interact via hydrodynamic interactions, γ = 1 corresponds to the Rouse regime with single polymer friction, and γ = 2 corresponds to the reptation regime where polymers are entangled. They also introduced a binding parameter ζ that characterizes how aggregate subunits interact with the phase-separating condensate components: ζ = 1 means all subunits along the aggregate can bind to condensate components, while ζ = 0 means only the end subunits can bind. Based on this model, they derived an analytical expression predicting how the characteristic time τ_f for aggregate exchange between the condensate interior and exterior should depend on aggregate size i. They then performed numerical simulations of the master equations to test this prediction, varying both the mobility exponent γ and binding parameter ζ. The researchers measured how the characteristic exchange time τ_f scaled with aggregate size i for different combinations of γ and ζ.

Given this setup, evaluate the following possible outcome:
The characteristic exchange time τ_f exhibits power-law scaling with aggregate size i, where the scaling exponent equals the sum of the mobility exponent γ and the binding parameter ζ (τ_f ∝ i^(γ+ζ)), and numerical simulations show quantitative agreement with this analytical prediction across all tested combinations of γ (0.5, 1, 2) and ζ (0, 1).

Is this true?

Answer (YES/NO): NO